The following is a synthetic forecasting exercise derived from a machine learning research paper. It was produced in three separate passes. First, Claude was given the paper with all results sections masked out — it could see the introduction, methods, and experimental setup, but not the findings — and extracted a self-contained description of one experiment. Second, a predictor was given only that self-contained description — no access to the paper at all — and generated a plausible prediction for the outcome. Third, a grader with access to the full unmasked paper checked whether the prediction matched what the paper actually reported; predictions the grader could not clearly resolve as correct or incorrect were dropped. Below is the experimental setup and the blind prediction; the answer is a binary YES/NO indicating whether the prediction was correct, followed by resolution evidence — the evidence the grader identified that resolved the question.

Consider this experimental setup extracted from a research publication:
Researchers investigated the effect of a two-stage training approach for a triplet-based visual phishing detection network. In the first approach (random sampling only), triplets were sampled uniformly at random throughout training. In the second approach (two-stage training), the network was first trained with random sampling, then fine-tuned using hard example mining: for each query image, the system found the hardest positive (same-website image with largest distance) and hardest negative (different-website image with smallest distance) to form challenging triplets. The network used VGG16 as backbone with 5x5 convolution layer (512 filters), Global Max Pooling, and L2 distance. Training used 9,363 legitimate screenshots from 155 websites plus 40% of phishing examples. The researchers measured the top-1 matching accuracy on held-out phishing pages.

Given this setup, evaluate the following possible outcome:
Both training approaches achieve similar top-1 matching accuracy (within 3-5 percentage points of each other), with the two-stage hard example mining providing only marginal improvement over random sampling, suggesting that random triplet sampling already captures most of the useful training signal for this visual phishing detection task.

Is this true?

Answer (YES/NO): NO